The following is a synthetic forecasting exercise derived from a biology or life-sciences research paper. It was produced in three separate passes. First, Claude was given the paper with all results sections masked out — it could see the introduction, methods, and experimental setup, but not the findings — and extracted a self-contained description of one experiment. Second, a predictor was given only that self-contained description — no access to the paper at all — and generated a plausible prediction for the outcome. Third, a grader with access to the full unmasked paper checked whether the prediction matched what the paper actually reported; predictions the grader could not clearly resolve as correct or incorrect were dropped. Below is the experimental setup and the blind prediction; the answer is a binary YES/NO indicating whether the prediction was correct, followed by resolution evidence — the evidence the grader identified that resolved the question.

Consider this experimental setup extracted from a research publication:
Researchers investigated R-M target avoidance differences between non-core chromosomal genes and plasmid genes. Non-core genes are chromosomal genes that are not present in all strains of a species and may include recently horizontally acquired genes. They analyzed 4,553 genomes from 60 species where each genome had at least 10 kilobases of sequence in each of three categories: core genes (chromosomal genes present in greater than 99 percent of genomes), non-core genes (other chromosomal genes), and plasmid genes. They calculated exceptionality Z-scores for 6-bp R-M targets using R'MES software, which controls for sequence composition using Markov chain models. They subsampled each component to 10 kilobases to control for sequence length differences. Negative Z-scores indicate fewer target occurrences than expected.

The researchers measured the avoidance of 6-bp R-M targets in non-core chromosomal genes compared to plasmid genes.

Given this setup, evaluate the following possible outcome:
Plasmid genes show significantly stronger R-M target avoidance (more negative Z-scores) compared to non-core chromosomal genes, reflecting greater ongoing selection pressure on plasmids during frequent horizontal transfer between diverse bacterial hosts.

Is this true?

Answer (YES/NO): YES